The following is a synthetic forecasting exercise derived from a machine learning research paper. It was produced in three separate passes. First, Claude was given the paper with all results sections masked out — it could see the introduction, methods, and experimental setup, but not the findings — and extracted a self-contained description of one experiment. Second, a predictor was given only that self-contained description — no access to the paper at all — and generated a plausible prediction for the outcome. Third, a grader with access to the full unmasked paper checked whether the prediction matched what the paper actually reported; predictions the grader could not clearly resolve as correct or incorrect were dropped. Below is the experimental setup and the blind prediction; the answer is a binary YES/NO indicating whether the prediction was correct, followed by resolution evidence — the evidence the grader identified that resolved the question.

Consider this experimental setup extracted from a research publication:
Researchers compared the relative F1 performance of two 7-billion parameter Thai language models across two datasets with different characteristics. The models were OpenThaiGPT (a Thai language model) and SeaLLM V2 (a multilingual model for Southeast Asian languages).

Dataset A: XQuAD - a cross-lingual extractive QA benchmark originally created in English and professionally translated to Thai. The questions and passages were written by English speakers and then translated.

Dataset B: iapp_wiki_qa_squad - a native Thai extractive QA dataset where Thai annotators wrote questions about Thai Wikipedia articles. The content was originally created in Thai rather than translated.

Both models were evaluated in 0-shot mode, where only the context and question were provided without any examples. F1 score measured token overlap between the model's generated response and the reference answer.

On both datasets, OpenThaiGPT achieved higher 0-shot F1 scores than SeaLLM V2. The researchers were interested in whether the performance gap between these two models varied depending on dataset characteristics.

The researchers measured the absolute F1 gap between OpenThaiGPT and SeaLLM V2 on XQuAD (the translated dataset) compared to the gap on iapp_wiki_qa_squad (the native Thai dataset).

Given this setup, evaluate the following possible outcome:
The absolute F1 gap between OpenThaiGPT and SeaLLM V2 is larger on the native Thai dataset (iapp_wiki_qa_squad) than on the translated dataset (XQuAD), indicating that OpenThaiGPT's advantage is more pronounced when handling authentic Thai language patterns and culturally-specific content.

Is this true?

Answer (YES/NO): YES